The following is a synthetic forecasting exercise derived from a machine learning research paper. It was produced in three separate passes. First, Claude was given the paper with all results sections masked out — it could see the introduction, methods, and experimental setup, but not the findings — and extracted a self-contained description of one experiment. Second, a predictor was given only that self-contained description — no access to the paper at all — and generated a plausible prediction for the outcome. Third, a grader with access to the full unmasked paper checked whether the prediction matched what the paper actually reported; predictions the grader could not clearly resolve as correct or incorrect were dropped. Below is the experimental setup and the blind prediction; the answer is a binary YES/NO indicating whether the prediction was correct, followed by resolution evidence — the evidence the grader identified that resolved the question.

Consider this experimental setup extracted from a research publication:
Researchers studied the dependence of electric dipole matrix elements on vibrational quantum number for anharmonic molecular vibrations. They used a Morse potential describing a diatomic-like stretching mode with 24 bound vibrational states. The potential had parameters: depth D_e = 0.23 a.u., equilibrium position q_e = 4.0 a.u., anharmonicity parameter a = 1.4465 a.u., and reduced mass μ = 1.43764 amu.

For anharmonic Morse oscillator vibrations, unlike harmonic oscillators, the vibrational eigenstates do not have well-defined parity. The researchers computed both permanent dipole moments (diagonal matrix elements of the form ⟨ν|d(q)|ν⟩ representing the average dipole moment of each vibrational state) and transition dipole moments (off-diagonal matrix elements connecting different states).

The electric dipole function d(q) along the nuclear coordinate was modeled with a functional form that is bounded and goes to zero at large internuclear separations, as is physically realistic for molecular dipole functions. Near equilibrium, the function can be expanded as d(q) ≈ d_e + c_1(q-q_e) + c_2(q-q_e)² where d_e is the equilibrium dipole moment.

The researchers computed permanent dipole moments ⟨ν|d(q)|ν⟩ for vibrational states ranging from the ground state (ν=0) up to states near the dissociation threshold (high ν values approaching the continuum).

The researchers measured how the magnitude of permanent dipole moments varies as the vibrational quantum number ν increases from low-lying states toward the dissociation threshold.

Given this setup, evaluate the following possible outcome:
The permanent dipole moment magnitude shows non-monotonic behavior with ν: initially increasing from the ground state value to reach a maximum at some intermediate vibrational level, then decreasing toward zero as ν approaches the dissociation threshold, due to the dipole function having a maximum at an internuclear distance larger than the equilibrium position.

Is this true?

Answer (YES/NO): NO